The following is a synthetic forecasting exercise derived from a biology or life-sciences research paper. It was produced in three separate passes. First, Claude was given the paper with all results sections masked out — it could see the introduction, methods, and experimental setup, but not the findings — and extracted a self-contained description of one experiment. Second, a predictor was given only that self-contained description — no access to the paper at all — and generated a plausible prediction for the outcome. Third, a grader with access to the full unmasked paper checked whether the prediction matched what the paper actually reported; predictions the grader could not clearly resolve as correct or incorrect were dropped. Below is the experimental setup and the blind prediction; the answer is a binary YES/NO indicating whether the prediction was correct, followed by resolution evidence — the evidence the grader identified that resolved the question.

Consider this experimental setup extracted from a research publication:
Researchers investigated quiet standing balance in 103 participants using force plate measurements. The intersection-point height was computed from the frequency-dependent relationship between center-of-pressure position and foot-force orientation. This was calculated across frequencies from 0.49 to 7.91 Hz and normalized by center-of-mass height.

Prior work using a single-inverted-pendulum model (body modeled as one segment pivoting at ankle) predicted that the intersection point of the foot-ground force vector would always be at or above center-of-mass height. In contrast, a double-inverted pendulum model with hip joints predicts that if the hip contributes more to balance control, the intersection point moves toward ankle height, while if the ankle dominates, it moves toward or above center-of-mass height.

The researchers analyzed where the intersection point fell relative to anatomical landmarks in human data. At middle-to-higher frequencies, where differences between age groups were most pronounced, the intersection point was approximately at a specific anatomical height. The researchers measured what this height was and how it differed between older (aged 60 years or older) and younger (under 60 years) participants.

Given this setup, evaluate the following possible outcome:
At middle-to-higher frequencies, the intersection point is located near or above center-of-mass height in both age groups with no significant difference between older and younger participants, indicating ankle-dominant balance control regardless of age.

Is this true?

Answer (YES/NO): NO